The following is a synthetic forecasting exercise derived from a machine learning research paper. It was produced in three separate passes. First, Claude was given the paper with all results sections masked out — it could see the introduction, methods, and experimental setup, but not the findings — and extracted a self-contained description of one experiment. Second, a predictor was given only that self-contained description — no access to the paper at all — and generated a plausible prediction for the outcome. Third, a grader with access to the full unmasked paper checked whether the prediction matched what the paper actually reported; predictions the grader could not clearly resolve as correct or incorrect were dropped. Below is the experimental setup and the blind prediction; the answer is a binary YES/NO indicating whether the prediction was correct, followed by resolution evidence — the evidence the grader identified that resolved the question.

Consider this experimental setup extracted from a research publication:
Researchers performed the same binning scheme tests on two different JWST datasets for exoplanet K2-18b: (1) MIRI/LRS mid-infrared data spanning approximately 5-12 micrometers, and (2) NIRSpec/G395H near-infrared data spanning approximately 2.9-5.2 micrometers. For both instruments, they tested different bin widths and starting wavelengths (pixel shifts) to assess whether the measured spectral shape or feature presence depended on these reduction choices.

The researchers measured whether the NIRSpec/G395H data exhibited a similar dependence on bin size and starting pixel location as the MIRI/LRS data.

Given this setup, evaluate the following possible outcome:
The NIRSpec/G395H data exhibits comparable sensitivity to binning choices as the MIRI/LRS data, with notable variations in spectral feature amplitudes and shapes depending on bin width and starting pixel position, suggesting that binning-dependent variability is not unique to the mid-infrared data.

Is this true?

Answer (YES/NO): NO